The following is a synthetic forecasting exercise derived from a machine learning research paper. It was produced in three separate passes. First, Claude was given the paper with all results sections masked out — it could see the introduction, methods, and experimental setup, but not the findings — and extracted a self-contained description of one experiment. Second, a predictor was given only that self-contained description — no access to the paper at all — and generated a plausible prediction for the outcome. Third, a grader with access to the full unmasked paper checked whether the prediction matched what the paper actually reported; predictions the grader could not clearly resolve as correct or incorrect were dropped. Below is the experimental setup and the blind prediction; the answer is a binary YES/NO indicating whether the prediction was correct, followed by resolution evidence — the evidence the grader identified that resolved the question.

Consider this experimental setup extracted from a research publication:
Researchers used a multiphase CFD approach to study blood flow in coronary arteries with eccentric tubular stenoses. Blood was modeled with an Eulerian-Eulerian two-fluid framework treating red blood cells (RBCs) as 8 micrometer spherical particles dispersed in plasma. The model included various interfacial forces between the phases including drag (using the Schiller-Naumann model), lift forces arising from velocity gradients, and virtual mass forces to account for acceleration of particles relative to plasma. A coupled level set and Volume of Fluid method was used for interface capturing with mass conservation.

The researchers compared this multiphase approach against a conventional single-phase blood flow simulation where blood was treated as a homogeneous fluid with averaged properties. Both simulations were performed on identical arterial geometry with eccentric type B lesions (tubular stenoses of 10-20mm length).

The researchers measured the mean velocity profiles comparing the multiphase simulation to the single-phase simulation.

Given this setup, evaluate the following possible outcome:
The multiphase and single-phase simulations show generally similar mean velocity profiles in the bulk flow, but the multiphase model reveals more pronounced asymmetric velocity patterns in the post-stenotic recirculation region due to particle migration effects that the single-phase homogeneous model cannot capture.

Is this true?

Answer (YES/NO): NO